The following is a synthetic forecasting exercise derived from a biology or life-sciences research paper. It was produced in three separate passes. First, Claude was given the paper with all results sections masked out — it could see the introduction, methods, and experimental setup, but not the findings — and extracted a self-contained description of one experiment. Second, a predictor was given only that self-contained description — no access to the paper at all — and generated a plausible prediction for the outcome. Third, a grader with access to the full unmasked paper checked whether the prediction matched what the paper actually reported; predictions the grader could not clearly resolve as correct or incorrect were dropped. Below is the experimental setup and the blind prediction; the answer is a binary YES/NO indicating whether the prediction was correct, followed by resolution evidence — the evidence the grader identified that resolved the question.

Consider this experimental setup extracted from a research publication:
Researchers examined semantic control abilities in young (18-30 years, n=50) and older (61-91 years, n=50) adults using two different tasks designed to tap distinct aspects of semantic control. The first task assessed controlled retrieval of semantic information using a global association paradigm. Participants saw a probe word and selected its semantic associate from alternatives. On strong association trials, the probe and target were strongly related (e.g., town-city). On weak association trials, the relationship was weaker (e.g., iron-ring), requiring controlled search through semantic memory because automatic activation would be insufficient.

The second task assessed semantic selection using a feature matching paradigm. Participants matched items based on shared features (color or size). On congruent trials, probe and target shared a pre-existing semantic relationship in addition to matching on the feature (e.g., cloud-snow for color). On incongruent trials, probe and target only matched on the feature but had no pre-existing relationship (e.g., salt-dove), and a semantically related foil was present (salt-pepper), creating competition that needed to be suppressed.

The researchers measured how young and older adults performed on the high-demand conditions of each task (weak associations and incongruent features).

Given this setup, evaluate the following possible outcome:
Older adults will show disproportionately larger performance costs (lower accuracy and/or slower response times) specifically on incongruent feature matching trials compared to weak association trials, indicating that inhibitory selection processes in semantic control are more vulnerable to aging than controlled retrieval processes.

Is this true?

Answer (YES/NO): YES